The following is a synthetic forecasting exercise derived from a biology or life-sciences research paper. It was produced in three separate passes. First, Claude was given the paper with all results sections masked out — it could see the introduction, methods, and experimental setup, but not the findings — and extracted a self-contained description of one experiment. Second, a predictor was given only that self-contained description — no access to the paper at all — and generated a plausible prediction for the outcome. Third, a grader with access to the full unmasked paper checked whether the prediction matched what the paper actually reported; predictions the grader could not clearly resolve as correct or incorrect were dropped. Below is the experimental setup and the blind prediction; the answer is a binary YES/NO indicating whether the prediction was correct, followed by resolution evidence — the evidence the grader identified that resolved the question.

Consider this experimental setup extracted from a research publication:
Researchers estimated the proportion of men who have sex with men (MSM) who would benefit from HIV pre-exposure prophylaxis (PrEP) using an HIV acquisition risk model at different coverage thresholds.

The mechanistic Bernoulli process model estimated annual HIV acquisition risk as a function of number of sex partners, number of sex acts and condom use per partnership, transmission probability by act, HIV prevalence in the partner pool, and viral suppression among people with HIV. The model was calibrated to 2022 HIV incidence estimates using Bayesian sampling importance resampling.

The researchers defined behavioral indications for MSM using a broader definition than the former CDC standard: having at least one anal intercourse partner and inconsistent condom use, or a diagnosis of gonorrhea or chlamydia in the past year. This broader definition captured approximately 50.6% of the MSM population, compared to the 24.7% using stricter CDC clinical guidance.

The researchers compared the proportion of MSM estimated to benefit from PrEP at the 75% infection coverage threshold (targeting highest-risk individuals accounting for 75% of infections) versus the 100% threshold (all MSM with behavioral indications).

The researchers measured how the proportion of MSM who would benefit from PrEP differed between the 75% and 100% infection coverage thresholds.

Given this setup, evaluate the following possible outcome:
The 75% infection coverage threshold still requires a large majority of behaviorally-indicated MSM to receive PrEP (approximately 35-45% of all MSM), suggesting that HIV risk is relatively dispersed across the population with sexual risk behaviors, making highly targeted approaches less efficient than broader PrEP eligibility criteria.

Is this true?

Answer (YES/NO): NO